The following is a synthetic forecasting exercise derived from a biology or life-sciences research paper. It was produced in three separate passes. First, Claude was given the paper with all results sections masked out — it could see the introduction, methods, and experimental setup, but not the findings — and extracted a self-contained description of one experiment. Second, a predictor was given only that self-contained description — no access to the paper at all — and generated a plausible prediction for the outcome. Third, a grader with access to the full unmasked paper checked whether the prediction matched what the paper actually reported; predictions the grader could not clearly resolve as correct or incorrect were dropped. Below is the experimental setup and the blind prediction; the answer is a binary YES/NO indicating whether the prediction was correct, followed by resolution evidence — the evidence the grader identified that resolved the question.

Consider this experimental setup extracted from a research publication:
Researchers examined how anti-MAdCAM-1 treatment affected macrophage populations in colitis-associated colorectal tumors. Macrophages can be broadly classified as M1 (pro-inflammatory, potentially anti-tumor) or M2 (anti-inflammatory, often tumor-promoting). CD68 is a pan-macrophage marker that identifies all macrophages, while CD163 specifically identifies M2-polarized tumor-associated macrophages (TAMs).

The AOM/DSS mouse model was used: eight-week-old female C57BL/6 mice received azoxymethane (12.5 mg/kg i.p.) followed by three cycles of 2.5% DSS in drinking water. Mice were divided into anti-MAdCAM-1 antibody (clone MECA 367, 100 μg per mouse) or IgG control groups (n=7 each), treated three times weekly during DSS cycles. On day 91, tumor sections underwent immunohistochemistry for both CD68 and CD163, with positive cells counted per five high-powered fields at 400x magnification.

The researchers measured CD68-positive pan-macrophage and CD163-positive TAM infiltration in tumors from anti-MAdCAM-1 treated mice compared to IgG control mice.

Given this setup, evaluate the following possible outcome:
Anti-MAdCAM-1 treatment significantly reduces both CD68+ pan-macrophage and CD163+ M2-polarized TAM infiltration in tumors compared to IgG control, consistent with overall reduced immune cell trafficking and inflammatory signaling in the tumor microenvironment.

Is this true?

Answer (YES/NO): YES